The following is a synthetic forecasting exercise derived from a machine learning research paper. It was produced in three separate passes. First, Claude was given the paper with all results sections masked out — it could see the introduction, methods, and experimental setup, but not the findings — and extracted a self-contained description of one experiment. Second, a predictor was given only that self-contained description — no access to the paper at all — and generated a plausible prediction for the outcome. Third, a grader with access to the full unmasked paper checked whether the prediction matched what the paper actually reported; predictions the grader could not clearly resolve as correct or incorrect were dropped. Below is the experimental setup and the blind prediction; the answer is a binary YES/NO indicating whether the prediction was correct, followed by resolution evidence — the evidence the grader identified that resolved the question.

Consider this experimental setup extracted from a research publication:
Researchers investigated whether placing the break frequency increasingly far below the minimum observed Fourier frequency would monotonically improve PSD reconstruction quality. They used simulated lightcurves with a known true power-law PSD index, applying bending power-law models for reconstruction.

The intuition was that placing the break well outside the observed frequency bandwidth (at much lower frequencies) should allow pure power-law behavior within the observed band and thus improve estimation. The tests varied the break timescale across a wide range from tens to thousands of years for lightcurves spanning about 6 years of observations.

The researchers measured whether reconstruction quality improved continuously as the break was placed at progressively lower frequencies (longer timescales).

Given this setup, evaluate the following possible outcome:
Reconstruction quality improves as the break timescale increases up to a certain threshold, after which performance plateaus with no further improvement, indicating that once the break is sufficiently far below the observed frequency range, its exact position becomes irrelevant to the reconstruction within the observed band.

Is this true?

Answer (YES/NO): NO